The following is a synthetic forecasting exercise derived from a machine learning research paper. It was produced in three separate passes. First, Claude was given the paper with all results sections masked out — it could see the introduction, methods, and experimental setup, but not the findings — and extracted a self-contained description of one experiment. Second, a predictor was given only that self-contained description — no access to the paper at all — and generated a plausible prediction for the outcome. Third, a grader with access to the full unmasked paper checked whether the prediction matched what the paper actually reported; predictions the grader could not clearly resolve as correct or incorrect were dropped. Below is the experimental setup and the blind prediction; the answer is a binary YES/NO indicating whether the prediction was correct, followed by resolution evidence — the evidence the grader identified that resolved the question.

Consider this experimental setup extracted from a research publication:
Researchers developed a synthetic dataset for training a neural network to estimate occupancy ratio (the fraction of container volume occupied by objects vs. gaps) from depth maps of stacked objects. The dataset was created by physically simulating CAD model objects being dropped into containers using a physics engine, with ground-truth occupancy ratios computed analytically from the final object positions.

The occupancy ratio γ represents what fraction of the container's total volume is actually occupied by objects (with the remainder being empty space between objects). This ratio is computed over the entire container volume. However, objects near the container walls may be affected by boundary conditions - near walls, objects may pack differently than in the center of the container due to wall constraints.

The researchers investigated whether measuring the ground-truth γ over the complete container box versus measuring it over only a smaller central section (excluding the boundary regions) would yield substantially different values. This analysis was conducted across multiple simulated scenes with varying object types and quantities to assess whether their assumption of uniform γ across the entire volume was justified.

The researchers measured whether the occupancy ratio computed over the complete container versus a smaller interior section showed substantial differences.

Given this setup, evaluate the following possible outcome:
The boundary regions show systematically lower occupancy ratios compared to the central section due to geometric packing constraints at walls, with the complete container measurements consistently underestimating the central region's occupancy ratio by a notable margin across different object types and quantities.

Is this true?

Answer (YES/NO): NO